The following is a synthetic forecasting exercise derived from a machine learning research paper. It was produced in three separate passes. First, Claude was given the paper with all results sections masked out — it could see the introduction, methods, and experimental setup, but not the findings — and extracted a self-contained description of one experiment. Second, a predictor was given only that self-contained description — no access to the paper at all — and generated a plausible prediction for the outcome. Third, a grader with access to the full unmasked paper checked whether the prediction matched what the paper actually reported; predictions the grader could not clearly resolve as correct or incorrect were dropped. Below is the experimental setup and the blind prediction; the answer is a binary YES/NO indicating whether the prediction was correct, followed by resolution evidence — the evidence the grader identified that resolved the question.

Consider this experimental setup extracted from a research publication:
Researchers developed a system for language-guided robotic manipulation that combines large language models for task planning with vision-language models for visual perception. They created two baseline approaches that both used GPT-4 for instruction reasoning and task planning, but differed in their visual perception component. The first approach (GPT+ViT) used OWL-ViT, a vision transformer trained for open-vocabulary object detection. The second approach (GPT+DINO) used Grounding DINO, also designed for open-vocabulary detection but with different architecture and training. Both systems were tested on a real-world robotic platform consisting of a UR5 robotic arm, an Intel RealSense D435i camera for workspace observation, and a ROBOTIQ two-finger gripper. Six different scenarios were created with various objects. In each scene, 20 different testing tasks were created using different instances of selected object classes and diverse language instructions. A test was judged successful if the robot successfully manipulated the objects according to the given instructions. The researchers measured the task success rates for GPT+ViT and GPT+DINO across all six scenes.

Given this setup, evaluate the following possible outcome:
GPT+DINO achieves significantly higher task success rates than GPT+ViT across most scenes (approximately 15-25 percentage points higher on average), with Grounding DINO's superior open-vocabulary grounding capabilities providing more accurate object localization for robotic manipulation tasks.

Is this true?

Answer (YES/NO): NO